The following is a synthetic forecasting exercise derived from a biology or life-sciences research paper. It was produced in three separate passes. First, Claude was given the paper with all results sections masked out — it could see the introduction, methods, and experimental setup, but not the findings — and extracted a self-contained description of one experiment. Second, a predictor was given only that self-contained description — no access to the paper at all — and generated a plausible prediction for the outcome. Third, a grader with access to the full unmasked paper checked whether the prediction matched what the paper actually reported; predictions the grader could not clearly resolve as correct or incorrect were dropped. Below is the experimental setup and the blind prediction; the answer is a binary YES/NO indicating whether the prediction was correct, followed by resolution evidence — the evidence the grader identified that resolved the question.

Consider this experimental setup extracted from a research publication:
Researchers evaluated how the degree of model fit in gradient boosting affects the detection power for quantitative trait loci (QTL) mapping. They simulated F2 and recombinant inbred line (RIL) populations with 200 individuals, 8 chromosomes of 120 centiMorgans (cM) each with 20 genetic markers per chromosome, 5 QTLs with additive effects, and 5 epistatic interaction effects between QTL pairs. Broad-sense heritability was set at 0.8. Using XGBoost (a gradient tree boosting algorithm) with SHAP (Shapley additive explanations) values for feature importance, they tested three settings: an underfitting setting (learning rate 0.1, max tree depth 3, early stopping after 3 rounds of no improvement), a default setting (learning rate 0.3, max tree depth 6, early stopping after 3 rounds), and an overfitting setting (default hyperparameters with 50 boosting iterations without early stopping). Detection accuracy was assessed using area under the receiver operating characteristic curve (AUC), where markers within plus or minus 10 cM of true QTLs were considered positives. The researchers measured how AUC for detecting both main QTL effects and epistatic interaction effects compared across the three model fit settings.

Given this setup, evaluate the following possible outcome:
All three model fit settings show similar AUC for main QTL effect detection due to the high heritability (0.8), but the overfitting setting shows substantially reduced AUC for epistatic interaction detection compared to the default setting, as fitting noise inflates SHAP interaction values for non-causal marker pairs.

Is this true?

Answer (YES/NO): NO